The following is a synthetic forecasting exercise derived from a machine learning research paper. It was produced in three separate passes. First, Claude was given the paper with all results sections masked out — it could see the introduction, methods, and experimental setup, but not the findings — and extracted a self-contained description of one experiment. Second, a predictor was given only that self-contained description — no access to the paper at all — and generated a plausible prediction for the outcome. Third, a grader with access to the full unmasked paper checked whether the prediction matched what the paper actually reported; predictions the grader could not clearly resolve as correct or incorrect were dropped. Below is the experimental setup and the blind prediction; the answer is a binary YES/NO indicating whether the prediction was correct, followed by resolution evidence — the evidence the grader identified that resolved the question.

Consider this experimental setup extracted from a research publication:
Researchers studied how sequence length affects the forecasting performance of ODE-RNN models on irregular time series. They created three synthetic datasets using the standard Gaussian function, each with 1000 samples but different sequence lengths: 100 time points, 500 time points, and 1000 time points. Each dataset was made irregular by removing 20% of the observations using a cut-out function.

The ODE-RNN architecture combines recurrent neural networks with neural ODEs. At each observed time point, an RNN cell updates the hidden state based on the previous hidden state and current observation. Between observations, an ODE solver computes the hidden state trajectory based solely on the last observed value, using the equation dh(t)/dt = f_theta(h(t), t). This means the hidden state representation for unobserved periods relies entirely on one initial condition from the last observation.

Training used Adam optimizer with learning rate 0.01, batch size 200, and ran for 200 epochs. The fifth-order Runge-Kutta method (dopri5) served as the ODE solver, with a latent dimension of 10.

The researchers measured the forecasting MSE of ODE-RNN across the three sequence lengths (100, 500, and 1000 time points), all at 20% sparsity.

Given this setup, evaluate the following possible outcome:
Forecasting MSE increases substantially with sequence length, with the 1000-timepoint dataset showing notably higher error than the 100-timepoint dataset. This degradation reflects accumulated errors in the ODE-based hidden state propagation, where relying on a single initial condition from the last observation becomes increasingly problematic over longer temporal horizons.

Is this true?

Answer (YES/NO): NO